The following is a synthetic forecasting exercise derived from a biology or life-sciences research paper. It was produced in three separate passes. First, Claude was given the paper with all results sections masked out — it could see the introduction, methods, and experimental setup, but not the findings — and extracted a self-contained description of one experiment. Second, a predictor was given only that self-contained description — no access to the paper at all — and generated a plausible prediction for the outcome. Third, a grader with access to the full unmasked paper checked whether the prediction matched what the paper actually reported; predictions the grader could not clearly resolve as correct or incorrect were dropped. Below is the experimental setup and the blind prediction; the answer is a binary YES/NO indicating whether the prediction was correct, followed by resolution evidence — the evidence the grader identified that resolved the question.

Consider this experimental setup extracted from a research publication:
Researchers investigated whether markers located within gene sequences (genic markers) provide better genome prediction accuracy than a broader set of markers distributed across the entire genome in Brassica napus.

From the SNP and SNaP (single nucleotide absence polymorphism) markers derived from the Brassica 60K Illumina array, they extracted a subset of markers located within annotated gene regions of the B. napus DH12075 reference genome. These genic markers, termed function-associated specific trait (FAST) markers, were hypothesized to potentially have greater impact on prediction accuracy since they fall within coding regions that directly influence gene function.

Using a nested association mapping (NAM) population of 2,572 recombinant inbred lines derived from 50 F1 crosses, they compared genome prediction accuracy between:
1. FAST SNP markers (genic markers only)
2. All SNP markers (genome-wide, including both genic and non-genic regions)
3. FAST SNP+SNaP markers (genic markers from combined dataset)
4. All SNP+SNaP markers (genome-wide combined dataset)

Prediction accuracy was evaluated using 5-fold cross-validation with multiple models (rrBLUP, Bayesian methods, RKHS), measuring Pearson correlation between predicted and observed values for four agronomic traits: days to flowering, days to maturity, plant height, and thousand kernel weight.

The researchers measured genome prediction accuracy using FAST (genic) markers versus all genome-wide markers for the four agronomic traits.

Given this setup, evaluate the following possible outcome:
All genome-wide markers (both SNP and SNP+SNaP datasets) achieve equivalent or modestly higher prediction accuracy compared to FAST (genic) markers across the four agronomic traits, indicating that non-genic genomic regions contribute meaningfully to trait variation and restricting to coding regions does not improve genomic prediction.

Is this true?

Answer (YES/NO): YES